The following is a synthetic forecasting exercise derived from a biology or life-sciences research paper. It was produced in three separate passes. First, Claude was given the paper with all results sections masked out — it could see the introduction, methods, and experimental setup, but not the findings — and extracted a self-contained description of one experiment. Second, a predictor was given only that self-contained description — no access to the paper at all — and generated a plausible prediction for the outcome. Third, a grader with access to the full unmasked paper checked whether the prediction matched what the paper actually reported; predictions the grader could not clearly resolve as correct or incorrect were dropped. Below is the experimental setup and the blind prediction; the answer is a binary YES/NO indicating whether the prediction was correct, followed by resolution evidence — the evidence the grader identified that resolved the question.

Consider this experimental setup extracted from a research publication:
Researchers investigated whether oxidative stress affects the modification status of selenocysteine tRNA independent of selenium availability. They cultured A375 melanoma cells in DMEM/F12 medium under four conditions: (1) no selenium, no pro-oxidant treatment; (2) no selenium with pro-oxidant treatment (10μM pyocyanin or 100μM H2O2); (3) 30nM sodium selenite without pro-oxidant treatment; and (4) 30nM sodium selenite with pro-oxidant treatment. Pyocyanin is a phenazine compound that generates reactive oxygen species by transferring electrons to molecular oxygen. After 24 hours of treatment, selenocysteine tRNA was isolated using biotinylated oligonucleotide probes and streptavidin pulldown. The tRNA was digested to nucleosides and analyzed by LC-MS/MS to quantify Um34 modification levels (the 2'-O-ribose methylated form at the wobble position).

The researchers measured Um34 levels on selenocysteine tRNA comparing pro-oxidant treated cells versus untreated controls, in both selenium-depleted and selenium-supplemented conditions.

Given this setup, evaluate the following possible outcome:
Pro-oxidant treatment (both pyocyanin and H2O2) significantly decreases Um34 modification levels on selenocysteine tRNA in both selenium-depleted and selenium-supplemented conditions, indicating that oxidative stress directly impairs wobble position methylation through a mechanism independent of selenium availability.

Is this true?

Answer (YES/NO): NO